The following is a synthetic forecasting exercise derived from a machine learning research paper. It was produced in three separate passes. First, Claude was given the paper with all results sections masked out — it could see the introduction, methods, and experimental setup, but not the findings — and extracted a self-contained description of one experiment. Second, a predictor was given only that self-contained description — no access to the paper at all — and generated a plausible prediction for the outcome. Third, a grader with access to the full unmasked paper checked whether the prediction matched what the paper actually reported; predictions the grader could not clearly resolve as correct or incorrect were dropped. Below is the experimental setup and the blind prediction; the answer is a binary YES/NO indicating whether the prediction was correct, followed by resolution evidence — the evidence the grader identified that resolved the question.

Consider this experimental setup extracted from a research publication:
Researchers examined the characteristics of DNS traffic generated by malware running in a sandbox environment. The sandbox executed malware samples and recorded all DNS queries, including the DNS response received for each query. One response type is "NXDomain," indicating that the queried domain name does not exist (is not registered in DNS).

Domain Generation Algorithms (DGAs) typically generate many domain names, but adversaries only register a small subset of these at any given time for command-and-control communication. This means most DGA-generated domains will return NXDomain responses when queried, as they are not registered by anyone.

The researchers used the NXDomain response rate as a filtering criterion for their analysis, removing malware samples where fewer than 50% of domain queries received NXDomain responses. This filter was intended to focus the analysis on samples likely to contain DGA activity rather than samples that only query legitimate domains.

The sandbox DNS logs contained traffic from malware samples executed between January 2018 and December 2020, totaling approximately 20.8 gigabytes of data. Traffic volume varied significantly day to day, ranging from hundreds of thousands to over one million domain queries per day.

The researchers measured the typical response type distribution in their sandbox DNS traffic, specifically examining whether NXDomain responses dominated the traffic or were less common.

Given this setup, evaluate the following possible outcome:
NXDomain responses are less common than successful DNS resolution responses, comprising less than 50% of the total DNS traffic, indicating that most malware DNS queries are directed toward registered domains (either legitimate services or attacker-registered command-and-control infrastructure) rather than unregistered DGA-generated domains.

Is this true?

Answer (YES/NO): NO